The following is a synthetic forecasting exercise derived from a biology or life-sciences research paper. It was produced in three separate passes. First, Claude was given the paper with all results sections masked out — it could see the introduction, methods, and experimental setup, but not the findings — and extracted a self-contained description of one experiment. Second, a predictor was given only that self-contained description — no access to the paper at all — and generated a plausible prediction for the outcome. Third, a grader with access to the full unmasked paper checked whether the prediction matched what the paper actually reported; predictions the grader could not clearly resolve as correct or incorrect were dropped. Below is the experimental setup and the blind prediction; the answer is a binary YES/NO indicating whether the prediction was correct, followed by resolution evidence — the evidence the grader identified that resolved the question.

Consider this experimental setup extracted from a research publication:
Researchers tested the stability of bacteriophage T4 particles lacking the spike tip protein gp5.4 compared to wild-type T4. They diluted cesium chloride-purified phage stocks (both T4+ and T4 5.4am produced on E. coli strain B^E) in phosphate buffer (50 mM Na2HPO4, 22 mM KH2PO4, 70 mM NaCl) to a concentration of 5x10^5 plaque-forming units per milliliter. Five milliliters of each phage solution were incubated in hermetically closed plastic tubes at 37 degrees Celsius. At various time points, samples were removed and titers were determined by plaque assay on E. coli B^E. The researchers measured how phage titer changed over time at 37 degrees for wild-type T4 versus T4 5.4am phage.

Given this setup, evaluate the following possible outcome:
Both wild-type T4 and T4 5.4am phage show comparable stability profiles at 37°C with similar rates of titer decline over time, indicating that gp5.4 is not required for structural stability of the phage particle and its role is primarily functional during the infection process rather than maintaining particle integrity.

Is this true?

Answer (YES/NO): YES